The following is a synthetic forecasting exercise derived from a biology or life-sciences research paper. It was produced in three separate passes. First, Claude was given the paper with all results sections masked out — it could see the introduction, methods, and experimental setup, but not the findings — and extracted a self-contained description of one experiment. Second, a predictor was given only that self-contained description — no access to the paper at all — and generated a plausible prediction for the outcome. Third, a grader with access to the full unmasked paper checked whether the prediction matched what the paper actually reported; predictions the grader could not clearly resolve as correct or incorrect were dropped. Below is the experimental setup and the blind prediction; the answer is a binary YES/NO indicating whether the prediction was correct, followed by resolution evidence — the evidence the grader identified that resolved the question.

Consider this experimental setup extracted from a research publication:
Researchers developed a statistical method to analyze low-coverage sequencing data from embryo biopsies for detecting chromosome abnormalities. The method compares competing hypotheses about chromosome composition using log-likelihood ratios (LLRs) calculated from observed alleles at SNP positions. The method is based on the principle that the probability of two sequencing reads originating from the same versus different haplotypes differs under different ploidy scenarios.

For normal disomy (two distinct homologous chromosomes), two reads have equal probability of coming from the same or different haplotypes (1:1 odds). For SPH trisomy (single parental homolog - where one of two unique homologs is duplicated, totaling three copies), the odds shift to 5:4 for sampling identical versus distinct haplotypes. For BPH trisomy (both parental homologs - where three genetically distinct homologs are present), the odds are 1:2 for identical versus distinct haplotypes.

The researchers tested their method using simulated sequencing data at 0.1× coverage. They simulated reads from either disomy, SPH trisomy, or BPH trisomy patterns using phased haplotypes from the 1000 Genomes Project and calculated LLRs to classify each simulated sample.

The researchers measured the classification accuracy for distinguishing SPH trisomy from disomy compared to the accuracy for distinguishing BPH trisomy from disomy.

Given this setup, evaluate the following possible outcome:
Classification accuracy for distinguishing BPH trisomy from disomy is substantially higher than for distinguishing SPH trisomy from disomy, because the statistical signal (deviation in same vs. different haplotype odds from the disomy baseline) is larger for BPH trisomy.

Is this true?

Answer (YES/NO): YES